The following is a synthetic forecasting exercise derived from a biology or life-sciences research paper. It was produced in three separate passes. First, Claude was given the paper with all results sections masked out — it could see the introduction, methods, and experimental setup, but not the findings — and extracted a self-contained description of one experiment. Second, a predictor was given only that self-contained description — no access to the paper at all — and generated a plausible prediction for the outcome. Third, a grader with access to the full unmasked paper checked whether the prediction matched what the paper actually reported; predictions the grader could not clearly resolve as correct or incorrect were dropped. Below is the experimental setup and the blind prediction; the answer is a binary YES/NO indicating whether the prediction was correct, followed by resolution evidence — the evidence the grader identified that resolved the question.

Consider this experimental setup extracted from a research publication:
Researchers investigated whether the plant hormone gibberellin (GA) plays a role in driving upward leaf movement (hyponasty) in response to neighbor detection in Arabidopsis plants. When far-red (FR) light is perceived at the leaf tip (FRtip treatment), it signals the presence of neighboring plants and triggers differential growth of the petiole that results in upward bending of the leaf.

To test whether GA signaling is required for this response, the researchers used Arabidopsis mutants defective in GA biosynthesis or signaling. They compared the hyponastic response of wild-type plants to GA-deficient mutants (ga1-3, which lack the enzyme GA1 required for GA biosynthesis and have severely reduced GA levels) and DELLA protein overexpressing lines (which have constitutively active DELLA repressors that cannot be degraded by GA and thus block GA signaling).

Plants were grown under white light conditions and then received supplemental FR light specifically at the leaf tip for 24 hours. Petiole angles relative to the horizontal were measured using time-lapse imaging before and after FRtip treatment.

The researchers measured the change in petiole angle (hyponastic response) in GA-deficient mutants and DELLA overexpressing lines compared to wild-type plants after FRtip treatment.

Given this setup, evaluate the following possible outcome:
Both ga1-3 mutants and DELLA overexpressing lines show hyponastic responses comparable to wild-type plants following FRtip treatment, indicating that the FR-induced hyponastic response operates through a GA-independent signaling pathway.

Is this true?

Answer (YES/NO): NO